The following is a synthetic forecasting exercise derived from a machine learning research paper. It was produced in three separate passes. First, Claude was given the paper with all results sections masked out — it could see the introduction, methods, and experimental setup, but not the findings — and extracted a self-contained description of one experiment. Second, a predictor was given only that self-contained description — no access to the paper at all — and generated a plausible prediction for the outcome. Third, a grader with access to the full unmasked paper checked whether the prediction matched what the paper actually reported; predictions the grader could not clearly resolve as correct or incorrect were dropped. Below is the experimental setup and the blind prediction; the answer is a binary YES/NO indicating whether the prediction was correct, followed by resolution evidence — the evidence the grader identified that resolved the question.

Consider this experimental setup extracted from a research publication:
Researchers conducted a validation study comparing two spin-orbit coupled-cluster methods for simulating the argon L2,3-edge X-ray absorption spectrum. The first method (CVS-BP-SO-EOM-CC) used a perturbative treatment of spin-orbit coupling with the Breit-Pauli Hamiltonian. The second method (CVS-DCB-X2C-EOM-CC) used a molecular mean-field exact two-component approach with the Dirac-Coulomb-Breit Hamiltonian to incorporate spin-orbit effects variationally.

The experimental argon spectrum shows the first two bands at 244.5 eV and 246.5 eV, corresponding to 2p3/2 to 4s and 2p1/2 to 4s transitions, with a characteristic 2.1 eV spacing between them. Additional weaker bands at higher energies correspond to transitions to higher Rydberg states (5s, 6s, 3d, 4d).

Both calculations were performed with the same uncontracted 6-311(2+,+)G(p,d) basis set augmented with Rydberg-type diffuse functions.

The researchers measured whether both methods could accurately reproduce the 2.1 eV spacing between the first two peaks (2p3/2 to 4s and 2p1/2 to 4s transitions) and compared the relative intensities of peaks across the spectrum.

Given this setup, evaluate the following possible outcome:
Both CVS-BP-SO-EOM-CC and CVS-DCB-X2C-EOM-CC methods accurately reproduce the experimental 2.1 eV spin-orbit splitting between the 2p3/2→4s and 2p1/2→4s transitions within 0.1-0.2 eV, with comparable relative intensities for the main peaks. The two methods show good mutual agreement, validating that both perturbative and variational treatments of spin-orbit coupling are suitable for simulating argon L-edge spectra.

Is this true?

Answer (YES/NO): YES